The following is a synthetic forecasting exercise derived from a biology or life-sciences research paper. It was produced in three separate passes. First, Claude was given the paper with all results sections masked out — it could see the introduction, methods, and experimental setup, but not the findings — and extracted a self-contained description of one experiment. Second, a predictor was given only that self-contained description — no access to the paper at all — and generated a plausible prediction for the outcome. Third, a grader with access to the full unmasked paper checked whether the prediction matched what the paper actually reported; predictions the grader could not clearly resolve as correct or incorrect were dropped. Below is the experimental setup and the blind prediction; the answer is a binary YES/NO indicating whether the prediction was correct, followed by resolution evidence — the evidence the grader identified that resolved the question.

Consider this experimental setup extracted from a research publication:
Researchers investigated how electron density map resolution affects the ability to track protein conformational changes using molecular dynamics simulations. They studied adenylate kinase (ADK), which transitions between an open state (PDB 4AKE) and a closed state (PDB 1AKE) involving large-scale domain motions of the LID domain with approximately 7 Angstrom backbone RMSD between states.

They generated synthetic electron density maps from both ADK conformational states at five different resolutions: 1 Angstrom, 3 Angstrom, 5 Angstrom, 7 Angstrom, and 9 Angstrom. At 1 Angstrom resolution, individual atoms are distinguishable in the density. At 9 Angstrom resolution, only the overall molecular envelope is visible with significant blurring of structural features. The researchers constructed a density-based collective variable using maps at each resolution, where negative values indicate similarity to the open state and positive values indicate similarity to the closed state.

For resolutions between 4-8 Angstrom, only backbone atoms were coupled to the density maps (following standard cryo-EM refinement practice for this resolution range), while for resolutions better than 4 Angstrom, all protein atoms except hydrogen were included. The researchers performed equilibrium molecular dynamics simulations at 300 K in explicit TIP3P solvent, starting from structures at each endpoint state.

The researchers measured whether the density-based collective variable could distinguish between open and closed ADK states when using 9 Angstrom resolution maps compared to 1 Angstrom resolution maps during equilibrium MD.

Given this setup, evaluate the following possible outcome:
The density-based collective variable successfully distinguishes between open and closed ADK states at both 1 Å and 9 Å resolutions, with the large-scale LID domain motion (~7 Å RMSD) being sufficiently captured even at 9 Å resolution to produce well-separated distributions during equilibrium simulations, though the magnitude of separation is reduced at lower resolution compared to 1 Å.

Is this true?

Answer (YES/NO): NO